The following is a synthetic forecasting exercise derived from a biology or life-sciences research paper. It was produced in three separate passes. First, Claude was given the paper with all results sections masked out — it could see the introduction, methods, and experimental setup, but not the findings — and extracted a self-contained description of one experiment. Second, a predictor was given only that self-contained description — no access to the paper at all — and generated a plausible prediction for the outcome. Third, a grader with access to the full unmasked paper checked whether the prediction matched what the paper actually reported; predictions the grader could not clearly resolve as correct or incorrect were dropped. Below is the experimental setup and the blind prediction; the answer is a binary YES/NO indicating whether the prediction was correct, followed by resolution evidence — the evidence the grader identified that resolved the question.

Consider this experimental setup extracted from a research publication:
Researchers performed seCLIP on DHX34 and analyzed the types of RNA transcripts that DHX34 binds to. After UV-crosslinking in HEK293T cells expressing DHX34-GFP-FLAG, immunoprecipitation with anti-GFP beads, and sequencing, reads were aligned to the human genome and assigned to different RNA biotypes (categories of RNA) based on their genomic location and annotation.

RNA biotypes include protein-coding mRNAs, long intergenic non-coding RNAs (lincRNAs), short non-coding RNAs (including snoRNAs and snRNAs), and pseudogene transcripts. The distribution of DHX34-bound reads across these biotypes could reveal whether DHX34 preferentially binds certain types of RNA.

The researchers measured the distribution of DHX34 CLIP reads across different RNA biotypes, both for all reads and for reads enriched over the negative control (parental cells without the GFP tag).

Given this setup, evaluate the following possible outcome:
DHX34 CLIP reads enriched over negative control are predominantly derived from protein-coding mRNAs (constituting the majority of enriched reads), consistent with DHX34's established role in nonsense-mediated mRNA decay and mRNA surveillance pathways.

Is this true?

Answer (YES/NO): YES